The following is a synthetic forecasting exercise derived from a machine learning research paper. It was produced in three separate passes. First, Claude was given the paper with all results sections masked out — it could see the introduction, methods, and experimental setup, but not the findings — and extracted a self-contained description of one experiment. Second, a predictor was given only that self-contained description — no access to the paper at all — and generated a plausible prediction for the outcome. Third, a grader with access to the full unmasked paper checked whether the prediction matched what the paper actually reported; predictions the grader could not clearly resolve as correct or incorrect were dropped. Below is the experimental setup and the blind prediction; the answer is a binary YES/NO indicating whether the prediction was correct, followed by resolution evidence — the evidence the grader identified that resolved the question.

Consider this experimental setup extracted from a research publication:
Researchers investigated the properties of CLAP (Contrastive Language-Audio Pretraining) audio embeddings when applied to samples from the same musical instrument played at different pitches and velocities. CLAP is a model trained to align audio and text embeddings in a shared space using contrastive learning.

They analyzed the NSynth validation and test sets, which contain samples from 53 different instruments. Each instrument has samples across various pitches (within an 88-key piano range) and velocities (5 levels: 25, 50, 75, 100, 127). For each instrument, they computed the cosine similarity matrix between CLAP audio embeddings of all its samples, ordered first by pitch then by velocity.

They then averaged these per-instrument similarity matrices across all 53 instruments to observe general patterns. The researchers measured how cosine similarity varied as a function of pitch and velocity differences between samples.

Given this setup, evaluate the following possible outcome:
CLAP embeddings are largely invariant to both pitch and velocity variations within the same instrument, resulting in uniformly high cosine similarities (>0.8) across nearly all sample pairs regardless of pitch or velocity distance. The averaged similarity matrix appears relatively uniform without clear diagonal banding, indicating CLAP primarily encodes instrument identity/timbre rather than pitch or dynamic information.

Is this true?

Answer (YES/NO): NO